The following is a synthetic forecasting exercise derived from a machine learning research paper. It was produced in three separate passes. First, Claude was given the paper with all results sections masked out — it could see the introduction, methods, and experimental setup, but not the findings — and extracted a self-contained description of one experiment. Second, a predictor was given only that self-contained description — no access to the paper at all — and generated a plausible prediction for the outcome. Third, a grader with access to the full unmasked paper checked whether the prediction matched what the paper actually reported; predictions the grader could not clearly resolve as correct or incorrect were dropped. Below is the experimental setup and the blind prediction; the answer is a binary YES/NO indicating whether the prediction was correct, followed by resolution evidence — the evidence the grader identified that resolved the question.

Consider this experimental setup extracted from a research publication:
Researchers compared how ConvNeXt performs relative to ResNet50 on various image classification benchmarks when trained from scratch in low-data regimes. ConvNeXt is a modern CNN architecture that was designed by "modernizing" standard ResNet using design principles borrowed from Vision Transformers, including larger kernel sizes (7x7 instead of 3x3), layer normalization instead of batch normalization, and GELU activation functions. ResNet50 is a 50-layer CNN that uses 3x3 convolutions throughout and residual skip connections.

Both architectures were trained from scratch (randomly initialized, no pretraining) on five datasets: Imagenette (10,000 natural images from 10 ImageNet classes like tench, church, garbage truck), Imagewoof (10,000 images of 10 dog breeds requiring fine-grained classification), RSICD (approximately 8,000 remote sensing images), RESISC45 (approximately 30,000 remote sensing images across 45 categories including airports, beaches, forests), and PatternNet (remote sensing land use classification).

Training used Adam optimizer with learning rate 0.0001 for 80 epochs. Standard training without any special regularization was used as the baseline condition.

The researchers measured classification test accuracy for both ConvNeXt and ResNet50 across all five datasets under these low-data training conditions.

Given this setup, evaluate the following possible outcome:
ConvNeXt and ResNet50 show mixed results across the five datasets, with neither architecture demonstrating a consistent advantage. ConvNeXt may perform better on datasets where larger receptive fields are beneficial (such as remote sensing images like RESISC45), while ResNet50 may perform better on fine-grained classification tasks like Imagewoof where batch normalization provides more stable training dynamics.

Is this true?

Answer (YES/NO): NO